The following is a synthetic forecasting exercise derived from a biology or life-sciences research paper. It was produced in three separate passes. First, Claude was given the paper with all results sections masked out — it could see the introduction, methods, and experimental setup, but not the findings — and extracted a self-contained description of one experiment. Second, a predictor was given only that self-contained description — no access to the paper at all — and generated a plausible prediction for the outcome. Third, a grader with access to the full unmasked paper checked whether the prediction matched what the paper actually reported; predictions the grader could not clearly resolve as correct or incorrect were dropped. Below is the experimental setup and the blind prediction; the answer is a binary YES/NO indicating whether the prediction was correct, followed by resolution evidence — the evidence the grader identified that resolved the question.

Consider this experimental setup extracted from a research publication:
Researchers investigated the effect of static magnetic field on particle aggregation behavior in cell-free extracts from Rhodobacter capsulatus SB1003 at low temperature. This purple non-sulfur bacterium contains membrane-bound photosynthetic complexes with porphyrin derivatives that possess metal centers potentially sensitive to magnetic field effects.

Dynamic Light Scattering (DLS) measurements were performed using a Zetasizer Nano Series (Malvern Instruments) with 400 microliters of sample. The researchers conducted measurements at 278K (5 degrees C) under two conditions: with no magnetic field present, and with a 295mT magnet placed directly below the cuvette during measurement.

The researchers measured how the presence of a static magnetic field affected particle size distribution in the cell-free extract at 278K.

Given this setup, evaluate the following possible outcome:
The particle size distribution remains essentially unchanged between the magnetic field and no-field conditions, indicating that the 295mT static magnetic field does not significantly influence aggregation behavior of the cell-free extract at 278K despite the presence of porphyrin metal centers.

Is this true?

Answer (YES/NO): NO